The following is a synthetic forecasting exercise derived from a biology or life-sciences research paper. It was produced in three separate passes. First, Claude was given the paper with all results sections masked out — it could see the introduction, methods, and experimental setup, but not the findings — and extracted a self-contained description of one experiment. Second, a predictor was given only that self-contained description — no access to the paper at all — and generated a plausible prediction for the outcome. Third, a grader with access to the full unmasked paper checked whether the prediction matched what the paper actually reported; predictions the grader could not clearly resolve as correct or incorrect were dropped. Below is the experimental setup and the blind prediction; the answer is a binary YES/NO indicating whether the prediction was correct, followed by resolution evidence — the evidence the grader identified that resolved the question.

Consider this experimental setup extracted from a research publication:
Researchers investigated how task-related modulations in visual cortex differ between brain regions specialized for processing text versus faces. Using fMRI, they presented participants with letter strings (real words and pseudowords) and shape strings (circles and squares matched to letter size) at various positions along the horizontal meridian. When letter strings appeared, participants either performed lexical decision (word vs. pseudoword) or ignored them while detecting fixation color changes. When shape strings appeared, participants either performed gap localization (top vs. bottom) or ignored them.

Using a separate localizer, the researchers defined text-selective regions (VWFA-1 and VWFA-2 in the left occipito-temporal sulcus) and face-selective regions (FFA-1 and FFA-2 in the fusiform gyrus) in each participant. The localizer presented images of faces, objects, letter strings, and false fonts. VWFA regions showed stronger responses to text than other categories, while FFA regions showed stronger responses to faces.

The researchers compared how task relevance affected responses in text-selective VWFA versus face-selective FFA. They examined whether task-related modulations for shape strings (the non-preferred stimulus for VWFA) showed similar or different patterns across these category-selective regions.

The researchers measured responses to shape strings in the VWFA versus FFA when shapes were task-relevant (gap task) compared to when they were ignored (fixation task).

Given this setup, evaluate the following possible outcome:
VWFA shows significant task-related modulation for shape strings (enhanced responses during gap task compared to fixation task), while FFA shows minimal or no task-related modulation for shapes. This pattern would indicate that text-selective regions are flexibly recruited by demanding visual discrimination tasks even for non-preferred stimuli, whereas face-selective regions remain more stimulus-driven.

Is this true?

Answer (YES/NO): NO